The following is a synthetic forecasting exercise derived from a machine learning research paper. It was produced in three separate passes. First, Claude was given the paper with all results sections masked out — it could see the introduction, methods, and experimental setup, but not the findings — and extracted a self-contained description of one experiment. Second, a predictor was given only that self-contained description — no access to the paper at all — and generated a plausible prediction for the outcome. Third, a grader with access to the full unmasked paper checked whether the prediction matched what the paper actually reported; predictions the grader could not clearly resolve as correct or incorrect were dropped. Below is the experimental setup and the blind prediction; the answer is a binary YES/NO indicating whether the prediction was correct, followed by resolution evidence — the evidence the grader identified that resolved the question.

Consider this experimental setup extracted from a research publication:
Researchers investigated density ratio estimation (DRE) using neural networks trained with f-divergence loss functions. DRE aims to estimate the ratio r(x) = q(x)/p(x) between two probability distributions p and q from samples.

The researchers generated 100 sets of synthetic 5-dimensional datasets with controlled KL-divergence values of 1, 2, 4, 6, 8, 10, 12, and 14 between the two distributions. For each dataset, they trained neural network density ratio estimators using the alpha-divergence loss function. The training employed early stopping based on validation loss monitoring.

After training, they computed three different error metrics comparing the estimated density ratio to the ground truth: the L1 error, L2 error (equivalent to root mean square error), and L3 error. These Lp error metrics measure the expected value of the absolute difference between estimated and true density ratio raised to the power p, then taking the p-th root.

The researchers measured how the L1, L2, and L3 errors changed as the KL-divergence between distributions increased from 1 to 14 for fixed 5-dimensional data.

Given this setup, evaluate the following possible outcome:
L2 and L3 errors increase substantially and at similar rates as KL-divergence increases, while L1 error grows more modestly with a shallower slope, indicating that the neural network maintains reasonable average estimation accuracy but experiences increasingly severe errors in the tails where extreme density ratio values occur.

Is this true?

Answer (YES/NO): NO